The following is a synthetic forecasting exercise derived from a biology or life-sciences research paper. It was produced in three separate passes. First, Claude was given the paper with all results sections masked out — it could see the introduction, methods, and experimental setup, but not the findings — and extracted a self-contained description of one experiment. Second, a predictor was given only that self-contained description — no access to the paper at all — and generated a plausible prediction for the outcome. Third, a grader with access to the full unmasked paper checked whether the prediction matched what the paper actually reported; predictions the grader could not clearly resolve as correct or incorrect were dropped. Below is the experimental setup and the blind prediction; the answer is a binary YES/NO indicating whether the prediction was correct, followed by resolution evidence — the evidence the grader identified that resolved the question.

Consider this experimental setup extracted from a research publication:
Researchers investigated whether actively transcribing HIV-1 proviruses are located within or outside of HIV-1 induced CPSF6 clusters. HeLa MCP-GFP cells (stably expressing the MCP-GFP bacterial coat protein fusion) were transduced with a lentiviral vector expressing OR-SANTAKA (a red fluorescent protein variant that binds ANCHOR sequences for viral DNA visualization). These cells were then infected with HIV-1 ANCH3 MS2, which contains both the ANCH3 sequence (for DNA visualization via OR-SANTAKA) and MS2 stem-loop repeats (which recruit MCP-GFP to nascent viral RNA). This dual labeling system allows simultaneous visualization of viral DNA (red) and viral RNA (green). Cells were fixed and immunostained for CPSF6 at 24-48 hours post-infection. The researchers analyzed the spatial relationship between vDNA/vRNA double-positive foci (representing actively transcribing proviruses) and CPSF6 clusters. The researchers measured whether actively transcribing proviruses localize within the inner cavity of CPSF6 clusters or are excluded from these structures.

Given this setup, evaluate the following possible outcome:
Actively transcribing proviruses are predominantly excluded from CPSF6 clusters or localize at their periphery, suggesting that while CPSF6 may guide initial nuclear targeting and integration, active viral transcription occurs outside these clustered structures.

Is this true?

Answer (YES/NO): YES